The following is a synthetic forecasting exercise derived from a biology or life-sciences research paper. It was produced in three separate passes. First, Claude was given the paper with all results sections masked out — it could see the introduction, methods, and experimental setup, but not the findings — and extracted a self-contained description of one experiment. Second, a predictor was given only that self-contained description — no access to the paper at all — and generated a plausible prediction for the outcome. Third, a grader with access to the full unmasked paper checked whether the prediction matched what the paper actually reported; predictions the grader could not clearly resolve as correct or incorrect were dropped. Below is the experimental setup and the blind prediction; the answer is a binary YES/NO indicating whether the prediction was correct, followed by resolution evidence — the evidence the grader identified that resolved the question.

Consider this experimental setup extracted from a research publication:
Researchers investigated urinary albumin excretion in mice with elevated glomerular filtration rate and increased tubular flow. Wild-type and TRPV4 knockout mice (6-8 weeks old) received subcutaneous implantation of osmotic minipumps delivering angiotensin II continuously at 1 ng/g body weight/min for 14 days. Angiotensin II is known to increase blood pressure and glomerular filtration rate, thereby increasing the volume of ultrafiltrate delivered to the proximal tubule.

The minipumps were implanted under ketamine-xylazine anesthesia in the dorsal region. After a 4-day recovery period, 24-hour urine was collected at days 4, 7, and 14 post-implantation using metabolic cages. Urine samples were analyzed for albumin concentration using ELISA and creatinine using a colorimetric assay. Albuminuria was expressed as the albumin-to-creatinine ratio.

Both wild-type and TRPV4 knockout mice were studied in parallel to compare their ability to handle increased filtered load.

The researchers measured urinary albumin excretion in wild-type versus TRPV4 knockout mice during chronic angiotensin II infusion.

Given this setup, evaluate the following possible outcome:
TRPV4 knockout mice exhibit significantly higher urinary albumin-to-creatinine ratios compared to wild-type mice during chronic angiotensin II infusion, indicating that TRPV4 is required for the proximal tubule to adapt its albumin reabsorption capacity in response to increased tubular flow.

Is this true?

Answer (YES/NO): YES